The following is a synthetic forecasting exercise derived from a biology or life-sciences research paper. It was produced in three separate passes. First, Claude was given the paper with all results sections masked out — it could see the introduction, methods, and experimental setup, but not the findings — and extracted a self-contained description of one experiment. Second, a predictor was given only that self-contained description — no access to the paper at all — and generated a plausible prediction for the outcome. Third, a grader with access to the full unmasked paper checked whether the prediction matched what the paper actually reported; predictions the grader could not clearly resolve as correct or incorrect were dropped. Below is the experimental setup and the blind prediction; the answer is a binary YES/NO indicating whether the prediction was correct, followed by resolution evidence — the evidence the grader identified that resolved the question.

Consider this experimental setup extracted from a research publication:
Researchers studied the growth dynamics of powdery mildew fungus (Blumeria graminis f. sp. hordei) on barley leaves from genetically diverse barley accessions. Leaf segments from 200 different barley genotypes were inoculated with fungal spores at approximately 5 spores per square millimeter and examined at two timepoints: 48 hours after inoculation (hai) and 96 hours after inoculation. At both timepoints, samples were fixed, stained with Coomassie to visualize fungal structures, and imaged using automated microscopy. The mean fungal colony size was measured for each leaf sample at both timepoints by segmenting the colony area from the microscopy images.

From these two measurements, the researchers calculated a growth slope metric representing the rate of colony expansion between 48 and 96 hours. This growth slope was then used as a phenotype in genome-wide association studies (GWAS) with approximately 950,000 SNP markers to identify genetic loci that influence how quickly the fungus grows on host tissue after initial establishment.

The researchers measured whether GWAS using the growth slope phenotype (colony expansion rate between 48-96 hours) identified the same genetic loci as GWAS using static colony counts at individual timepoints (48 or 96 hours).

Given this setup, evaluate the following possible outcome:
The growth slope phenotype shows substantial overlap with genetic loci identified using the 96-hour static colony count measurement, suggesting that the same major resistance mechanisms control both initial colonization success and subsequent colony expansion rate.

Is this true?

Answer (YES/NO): NO